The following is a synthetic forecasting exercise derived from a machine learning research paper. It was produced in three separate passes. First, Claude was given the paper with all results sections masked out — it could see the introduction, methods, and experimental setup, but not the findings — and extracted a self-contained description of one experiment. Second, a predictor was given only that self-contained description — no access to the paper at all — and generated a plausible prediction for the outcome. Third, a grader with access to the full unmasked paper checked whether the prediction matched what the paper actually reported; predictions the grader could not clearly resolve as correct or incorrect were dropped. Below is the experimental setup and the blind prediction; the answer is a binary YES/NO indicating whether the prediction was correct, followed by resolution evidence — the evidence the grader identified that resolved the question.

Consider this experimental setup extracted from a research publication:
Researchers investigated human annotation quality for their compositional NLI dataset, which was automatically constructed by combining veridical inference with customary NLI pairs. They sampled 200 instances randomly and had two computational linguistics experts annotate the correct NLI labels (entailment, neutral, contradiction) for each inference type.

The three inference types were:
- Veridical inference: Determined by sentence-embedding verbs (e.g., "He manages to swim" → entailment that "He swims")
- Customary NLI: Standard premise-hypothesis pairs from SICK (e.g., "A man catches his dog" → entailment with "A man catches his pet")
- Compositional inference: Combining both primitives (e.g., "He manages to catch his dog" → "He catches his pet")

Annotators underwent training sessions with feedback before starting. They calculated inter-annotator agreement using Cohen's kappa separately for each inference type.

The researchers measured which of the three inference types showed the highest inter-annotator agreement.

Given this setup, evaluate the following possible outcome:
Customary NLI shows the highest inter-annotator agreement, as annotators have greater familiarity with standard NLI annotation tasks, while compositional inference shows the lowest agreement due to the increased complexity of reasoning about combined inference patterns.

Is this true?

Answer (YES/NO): NO